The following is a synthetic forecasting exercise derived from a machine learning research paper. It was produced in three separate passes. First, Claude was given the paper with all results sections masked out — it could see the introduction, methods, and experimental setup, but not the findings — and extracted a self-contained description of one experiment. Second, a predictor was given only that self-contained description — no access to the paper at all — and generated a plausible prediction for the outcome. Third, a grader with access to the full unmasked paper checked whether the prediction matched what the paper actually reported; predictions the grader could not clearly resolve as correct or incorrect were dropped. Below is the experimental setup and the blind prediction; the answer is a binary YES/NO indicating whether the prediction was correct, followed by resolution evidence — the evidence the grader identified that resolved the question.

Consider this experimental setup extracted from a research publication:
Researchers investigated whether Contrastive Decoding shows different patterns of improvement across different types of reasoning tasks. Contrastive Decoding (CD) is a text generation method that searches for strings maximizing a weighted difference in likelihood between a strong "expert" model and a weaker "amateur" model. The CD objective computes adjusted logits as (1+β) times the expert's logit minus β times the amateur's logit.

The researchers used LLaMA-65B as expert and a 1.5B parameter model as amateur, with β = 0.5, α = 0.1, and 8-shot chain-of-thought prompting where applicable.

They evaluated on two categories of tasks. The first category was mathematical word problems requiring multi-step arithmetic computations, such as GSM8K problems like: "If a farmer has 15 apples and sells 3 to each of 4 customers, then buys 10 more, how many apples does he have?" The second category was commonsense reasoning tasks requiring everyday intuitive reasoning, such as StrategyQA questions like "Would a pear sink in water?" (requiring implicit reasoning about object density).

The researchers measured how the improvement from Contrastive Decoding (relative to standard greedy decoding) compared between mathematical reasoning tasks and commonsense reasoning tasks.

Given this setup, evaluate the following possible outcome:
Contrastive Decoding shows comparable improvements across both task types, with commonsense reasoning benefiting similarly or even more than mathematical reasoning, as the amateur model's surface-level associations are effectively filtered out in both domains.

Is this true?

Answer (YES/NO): NO